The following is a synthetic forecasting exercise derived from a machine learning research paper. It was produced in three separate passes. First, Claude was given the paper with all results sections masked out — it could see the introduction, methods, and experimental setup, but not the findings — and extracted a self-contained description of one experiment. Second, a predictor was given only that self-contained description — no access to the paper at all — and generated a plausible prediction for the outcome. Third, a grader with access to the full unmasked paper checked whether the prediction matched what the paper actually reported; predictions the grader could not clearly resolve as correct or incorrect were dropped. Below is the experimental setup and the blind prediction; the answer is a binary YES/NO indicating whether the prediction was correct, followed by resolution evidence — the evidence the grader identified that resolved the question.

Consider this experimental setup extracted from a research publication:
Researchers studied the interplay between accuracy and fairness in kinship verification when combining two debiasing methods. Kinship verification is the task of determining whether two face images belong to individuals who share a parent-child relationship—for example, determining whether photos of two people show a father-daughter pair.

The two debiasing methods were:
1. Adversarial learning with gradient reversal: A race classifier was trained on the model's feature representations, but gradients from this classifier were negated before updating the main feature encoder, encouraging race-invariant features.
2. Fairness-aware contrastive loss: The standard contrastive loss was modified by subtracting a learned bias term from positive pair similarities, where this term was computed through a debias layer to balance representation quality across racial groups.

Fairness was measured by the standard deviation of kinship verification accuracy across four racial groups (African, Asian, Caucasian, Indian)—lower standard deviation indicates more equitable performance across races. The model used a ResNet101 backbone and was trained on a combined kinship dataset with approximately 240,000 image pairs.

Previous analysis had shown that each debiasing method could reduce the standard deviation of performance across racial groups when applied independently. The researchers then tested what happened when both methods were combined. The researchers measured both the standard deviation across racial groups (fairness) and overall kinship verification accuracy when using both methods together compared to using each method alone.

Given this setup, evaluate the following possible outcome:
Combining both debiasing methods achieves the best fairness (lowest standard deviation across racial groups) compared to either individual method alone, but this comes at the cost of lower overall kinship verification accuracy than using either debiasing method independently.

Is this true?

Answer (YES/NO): NO